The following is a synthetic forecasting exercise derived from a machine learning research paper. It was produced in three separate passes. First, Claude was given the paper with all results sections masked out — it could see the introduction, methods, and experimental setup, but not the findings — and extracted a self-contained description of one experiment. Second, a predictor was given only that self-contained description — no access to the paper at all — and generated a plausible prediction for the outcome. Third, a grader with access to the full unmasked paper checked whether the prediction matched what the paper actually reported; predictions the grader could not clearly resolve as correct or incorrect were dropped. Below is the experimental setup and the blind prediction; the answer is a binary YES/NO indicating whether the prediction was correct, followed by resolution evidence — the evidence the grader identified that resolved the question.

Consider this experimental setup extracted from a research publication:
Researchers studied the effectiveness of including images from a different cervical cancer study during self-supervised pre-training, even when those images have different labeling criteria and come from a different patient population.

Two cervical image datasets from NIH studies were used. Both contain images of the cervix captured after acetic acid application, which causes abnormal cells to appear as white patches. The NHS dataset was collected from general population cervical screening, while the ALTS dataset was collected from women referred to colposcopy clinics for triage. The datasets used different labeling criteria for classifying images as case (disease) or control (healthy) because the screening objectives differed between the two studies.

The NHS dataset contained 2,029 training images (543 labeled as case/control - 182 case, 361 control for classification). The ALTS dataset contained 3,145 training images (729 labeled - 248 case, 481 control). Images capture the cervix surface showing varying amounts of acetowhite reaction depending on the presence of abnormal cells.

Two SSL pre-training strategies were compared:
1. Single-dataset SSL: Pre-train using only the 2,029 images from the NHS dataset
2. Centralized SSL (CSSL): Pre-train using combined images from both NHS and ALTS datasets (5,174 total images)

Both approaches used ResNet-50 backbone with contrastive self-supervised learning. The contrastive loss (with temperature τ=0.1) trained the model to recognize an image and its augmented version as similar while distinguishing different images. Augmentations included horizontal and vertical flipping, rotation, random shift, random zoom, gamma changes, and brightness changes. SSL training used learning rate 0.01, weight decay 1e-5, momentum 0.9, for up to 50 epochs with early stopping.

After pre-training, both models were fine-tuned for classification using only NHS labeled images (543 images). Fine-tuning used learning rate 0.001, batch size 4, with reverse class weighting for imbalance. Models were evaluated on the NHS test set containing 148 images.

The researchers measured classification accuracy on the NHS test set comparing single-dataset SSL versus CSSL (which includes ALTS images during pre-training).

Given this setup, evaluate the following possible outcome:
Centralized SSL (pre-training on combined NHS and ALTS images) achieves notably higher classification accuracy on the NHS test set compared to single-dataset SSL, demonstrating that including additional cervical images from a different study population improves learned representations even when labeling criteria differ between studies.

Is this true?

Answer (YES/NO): YES